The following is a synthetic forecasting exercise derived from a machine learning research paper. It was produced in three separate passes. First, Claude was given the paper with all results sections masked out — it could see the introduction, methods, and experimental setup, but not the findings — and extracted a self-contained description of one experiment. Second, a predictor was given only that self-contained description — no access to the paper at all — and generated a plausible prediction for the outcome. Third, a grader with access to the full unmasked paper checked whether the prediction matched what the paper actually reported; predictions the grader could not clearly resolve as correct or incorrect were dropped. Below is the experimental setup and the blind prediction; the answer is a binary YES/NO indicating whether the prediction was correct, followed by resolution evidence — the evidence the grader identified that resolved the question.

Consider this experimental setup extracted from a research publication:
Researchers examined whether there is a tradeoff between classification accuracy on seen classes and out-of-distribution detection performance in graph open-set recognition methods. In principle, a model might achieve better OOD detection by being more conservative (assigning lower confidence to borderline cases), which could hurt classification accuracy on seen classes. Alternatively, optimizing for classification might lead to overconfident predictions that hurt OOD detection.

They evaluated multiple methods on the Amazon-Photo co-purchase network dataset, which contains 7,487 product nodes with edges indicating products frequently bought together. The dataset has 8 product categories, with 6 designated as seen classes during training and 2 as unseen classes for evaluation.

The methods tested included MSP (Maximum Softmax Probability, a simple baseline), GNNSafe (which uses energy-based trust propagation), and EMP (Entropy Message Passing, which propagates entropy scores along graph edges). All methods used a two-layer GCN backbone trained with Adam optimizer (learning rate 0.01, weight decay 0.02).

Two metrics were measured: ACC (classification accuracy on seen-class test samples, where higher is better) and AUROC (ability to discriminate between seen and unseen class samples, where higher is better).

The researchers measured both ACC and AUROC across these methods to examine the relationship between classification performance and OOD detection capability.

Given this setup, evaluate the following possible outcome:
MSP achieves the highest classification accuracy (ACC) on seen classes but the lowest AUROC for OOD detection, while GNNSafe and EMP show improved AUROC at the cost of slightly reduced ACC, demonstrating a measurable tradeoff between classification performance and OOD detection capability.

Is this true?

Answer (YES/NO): NO